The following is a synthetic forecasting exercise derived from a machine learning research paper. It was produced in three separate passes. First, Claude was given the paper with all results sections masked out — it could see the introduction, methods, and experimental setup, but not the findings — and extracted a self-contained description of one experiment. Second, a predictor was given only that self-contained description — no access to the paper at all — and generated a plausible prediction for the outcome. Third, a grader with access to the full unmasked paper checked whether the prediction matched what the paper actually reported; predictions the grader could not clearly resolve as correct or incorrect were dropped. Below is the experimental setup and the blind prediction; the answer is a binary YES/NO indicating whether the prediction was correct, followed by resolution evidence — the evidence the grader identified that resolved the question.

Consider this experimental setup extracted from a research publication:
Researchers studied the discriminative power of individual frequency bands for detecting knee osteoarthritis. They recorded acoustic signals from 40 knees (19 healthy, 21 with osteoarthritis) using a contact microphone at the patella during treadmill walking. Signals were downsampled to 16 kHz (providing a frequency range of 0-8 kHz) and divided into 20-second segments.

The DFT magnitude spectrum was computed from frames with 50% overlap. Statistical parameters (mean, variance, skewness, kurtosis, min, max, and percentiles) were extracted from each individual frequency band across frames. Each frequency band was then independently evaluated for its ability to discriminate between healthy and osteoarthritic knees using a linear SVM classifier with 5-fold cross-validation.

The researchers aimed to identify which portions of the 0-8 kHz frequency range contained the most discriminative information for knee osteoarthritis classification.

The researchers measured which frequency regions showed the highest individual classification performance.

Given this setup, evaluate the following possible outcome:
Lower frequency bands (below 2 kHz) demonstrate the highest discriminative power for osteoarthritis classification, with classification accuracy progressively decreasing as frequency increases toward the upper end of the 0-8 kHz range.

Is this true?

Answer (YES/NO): NO